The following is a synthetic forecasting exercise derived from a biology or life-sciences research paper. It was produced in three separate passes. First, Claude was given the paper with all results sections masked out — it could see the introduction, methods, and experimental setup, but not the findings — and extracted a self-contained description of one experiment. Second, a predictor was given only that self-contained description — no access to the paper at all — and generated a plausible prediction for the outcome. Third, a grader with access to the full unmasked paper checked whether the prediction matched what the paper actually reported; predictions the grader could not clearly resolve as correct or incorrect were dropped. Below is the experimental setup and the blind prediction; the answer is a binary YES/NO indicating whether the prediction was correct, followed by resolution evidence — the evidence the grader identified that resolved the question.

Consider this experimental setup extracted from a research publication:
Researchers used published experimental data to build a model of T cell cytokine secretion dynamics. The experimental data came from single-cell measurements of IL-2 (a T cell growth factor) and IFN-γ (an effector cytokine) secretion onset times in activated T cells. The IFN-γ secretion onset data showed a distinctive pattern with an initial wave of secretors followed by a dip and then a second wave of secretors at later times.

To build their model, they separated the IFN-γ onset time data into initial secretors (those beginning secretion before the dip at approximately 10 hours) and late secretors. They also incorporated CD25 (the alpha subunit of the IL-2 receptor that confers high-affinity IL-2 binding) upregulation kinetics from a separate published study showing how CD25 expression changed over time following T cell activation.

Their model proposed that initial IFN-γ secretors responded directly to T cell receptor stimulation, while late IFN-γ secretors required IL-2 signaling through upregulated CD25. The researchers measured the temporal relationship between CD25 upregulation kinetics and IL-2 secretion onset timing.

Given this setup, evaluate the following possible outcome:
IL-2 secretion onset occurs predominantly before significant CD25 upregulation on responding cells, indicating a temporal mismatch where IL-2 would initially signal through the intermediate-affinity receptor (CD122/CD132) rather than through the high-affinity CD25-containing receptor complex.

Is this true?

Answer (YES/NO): YES